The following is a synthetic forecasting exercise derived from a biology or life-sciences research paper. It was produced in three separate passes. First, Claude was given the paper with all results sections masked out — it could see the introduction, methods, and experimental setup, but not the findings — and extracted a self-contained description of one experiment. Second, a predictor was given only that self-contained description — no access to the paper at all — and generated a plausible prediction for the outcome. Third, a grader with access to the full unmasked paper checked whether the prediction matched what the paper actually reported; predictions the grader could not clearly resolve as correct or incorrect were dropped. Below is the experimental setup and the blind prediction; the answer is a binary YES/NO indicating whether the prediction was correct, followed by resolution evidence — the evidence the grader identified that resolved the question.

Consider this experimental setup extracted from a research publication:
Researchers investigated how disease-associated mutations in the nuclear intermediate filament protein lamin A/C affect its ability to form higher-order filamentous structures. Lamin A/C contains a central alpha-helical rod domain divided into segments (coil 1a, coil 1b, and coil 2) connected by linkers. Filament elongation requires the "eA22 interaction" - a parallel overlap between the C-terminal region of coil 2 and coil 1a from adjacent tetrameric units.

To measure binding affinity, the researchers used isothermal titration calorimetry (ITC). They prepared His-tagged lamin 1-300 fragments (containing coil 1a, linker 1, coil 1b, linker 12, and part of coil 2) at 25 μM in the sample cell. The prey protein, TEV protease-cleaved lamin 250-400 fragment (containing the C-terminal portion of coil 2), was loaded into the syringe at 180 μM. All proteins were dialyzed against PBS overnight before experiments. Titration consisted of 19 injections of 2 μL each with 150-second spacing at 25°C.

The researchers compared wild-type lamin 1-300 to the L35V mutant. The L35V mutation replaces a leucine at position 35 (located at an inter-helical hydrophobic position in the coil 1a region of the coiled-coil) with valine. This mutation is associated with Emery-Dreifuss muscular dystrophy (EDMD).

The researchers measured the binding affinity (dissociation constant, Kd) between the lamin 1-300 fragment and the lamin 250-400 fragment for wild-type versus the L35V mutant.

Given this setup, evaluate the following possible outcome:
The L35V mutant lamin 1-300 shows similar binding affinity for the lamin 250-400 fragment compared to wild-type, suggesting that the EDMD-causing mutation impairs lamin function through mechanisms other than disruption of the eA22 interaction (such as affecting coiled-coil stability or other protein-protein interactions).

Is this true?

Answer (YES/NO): NO